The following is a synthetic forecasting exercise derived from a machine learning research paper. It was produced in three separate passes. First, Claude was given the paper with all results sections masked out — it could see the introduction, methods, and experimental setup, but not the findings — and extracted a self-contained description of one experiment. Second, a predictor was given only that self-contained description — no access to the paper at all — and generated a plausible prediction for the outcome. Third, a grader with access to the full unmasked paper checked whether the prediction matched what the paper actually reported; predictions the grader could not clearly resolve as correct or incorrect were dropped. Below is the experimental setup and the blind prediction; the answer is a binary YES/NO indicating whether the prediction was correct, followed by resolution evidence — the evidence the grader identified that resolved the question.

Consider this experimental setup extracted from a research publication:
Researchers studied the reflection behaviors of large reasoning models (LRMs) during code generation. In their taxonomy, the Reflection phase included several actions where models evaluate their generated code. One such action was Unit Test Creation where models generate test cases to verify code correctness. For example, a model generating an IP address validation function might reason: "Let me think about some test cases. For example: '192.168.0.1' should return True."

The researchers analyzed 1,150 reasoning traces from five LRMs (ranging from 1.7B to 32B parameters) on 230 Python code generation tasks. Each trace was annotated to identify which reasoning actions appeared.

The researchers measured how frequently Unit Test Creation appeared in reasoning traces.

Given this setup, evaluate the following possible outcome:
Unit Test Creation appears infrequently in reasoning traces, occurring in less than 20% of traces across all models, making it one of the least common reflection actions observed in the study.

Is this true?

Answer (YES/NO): NO